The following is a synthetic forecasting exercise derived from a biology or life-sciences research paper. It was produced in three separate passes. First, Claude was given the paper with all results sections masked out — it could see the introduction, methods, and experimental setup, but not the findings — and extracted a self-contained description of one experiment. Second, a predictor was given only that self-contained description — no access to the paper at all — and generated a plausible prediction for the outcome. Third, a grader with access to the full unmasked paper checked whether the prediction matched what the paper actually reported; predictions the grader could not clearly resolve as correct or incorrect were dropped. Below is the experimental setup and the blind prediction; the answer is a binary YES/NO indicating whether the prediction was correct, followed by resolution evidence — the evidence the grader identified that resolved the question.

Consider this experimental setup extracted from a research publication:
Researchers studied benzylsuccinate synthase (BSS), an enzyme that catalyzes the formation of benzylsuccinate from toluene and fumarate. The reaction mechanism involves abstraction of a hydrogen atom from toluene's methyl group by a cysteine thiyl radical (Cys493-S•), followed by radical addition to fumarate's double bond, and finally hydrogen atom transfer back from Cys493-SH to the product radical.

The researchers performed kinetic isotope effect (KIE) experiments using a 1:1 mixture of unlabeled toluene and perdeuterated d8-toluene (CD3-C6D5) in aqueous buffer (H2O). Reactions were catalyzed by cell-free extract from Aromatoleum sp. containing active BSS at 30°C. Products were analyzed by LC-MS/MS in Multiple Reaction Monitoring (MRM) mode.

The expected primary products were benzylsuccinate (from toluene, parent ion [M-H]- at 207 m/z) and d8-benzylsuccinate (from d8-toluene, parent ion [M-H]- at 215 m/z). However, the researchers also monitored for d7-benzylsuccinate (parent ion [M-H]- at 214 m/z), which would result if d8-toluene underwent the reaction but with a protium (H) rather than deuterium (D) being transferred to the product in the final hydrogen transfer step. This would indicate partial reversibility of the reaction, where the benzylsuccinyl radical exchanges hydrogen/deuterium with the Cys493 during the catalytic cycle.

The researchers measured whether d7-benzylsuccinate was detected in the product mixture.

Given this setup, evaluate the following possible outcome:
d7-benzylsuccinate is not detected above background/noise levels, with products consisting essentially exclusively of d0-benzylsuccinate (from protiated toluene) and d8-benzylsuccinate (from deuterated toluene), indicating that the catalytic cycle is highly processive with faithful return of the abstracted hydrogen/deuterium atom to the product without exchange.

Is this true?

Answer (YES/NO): NO